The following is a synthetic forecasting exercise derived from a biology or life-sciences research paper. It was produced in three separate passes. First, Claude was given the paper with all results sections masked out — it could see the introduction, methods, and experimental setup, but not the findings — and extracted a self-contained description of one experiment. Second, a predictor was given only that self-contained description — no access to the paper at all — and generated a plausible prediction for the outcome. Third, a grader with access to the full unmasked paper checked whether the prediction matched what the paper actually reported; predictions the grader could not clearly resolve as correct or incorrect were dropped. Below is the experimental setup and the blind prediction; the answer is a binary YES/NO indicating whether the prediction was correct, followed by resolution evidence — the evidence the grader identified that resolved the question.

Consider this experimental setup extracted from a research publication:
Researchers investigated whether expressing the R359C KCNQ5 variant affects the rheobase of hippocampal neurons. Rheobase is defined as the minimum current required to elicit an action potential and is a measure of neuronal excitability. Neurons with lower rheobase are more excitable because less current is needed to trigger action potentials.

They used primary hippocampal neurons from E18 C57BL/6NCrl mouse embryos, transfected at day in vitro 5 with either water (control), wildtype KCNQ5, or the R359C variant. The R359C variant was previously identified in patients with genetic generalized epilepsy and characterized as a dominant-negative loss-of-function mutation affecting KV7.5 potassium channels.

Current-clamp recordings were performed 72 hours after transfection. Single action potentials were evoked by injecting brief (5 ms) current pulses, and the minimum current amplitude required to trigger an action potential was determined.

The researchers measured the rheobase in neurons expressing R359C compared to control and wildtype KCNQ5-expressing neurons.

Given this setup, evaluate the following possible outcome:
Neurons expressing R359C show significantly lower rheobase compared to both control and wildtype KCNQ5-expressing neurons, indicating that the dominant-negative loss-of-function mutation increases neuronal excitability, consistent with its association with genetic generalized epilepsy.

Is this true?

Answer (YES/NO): NO